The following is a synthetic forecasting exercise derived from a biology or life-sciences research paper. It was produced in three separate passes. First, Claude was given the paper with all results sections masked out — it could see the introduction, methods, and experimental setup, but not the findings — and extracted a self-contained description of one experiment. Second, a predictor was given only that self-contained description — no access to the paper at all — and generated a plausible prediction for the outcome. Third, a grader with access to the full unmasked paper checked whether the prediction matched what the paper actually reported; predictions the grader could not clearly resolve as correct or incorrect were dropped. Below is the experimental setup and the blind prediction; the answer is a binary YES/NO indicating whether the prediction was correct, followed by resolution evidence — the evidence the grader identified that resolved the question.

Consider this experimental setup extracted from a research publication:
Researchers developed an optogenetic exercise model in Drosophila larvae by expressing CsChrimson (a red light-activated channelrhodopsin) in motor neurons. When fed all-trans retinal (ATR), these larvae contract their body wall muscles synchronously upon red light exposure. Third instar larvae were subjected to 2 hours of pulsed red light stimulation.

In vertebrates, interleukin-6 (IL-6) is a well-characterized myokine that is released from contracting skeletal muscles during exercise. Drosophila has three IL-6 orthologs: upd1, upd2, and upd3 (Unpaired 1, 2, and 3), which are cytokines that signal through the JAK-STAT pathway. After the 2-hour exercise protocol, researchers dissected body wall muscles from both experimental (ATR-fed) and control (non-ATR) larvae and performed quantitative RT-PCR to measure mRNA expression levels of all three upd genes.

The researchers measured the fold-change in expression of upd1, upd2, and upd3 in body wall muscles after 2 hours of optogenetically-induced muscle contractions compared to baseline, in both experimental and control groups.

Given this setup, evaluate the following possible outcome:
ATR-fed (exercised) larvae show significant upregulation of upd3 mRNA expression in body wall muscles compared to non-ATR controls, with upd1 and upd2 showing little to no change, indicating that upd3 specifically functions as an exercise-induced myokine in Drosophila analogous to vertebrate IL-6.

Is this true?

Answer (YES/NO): NO